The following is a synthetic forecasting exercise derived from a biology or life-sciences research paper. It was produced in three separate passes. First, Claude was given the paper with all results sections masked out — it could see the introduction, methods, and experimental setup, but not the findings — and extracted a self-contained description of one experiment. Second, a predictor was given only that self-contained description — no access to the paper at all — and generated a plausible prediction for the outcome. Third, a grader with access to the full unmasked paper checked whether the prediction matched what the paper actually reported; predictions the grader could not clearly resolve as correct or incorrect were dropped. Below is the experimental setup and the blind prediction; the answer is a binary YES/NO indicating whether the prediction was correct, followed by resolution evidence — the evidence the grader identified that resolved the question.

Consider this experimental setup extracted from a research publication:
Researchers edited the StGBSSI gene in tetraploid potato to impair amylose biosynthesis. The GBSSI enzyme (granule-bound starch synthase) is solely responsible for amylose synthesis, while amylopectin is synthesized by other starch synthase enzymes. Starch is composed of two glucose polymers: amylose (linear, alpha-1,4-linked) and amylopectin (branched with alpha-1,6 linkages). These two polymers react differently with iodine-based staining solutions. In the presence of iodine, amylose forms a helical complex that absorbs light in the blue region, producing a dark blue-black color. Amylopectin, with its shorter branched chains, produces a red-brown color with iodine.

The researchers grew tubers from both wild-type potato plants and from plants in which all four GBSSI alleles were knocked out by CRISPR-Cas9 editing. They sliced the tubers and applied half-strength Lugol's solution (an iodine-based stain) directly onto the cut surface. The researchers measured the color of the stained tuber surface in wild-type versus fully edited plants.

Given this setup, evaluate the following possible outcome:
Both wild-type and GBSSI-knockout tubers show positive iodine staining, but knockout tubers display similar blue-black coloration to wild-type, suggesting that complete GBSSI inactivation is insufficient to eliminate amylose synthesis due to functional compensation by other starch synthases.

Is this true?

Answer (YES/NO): NO